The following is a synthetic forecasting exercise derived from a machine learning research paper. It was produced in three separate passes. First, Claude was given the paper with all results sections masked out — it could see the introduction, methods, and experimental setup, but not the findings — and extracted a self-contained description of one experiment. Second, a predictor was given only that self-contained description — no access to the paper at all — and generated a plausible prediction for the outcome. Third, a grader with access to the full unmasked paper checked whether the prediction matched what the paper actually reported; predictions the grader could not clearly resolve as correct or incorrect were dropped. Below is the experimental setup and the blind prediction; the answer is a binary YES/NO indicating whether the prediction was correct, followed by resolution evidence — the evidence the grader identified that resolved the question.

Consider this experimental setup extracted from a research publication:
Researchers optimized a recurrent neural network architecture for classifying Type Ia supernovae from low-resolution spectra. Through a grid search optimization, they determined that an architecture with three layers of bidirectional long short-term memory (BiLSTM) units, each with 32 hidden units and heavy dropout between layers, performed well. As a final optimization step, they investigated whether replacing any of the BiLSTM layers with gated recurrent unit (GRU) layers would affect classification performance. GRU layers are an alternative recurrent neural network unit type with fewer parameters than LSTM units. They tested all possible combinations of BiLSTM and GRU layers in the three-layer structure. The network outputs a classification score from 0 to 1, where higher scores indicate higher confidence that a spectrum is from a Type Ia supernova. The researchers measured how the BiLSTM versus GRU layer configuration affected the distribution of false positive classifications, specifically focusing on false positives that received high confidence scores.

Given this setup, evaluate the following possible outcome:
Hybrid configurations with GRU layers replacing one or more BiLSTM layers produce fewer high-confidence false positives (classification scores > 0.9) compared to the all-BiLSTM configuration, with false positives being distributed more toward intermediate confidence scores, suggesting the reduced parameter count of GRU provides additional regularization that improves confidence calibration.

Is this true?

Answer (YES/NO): YES